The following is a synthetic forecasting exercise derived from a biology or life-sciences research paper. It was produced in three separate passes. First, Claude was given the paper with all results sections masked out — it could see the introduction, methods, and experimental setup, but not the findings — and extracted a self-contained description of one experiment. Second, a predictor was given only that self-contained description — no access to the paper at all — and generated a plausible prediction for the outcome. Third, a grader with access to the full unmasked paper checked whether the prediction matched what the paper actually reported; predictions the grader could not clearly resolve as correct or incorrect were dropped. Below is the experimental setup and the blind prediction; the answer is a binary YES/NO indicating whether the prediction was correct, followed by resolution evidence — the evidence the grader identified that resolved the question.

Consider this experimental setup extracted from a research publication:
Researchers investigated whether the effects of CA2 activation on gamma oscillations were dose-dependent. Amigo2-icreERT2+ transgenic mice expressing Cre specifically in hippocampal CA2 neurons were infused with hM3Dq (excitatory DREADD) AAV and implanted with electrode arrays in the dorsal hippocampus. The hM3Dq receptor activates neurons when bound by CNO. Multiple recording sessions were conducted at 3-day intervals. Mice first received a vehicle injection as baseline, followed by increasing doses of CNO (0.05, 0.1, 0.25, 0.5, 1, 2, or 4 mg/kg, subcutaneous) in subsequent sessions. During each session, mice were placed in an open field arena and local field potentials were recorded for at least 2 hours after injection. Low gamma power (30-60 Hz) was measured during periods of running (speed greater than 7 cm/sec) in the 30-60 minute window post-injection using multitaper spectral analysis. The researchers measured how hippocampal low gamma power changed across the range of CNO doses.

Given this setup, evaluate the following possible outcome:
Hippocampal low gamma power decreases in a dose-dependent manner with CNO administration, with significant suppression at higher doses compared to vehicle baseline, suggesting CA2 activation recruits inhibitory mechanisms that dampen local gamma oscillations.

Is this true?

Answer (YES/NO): NO